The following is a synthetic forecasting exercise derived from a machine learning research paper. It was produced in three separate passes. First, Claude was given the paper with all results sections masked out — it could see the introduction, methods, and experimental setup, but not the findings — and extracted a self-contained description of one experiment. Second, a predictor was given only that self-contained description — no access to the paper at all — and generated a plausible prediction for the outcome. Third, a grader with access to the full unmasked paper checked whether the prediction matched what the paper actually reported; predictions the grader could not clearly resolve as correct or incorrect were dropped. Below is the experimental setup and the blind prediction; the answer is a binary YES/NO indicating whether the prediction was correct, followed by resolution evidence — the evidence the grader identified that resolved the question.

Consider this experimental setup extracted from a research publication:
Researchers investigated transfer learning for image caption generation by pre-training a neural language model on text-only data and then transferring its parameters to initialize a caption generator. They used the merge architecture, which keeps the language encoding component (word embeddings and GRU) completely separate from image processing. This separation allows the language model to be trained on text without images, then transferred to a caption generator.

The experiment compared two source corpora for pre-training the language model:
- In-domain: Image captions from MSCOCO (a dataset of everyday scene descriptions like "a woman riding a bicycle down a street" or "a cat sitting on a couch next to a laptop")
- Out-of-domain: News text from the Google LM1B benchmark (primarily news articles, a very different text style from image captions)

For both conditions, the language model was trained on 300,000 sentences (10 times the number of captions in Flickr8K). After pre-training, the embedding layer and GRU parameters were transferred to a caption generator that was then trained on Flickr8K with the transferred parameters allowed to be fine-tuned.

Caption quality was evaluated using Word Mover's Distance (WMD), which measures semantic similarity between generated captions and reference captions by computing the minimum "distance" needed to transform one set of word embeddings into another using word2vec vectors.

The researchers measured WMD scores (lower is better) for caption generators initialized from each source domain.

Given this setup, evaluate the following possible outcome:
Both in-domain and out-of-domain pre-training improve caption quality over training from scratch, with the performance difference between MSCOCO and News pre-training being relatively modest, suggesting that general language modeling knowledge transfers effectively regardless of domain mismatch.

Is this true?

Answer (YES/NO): NO